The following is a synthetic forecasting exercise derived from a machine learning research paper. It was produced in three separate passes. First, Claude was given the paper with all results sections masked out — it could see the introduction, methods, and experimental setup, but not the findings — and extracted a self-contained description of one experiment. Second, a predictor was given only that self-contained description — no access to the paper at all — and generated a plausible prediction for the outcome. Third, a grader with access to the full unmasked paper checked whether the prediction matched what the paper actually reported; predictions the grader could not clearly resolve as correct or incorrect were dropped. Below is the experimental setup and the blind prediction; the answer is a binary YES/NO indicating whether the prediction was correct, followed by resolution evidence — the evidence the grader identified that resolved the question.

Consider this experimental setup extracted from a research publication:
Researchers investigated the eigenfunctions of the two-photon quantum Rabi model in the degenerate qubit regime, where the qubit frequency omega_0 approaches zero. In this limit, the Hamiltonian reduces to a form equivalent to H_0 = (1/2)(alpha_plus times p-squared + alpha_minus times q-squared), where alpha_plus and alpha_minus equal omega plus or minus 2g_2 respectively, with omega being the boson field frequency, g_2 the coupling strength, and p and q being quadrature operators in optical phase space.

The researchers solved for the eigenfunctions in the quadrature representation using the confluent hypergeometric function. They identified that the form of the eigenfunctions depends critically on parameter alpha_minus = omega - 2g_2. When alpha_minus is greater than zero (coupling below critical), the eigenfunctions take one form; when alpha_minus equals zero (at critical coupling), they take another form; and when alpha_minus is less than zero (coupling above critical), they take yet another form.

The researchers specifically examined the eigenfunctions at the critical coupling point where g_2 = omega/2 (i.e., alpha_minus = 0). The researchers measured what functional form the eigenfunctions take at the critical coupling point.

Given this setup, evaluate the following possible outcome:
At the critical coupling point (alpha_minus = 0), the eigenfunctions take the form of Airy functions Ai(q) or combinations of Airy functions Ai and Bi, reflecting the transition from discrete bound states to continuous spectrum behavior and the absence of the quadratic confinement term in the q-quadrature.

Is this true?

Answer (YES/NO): NO